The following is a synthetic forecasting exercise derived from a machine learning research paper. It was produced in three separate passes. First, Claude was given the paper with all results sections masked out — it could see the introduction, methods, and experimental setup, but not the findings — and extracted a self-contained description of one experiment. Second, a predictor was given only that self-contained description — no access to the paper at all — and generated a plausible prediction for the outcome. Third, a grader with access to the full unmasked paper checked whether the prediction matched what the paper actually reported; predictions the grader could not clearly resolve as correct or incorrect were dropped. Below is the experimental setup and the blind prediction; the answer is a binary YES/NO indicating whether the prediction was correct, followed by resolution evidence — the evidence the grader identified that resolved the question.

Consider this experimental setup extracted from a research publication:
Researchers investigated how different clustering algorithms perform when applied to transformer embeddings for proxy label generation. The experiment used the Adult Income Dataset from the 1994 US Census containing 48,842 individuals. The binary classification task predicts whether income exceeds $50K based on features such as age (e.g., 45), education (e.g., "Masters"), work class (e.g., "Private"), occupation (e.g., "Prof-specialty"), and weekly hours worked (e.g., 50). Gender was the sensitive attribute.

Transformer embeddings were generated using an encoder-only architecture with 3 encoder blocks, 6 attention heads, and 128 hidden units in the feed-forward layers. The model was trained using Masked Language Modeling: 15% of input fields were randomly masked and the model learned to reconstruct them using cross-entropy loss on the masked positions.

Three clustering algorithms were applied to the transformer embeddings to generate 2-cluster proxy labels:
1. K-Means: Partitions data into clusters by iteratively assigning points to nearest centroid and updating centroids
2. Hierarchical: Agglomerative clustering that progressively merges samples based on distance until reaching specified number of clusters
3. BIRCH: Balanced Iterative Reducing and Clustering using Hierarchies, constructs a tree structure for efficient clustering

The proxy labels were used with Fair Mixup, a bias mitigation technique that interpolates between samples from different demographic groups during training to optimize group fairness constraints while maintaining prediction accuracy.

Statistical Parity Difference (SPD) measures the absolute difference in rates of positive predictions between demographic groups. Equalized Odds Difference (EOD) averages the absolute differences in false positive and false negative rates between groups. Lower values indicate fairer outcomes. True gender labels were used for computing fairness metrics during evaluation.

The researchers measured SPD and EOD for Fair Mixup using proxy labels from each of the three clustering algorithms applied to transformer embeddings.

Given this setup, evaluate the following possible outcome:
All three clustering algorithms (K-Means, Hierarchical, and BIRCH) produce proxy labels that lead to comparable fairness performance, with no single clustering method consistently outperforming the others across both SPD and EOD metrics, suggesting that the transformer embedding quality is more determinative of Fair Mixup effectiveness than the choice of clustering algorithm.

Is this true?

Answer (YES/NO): NO